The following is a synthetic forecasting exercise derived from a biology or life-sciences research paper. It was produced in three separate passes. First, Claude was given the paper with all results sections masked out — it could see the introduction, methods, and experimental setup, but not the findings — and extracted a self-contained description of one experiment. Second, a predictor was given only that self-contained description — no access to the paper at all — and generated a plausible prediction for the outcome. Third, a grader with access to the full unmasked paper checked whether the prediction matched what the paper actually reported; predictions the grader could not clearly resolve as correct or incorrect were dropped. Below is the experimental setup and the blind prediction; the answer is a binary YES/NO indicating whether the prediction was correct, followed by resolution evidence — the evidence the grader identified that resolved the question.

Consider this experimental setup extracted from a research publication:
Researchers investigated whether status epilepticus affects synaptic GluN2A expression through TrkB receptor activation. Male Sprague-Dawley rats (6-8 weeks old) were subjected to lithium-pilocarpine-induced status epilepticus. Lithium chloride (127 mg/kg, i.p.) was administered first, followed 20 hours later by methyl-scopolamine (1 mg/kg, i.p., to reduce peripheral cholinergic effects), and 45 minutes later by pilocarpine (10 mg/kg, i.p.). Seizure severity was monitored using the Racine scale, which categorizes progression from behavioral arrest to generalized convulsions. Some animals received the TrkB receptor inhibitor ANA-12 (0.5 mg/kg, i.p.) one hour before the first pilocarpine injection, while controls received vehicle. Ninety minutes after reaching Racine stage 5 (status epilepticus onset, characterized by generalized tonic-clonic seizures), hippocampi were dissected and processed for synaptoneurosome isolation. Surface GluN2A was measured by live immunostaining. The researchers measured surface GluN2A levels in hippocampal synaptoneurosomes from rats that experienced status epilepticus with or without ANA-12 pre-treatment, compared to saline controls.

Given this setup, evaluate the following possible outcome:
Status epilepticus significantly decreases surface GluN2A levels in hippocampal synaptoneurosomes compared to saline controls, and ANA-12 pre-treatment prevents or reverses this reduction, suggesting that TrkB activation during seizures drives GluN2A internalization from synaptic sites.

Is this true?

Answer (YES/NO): NO